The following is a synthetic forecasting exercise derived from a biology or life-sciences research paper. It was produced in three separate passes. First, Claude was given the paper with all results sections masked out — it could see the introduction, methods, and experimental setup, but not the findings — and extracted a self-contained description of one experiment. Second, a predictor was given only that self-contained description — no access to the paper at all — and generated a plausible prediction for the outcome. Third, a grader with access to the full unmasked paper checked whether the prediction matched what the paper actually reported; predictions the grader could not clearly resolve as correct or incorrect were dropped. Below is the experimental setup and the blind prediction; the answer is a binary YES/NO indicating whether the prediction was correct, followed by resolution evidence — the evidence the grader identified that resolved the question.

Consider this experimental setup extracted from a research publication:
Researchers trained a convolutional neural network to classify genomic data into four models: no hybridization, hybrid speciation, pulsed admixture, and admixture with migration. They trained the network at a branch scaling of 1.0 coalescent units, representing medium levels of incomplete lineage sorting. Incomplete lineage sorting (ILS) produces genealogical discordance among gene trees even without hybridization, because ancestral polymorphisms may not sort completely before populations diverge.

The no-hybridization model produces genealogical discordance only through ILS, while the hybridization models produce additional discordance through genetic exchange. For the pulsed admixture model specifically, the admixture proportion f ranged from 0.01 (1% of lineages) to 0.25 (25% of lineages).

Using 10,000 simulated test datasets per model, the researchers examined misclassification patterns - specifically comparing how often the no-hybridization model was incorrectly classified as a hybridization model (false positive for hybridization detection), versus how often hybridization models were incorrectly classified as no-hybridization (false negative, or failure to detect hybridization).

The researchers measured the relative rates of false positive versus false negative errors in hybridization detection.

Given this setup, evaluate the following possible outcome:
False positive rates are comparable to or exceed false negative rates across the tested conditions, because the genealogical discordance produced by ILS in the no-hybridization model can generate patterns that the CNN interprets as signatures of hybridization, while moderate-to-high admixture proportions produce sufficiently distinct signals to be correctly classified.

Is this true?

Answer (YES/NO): NO